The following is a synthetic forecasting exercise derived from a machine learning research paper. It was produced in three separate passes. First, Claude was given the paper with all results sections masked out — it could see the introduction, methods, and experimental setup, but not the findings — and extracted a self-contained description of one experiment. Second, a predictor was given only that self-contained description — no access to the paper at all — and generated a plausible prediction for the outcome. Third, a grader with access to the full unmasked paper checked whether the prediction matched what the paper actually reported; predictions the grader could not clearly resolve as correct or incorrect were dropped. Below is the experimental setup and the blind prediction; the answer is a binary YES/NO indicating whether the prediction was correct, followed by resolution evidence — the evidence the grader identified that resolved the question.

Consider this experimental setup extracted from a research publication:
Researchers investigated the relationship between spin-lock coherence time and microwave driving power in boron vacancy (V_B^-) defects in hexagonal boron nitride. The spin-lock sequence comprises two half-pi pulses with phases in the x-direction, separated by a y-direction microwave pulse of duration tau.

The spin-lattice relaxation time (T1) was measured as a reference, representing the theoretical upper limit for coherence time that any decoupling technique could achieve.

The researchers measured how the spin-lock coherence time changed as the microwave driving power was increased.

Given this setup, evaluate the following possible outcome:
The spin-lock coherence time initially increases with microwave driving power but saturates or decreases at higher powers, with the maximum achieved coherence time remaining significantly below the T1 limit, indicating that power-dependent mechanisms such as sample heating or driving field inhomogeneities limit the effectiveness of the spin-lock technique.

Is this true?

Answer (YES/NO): NO